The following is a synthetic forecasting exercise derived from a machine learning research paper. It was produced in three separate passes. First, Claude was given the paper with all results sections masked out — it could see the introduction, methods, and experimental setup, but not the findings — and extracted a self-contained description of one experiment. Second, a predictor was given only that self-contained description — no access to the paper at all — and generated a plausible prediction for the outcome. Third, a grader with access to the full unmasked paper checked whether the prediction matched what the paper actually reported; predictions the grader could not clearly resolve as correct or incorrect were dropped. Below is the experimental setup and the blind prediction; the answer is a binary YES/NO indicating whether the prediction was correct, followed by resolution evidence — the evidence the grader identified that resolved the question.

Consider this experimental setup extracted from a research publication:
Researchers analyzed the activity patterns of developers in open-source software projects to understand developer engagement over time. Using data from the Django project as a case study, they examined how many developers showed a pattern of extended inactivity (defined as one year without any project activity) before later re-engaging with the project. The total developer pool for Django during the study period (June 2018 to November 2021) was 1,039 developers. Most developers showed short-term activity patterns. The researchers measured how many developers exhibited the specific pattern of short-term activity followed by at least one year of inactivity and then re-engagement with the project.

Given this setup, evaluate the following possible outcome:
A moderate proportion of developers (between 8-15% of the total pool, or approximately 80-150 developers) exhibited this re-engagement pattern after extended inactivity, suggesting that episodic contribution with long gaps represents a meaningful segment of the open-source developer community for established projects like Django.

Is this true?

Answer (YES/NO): NO